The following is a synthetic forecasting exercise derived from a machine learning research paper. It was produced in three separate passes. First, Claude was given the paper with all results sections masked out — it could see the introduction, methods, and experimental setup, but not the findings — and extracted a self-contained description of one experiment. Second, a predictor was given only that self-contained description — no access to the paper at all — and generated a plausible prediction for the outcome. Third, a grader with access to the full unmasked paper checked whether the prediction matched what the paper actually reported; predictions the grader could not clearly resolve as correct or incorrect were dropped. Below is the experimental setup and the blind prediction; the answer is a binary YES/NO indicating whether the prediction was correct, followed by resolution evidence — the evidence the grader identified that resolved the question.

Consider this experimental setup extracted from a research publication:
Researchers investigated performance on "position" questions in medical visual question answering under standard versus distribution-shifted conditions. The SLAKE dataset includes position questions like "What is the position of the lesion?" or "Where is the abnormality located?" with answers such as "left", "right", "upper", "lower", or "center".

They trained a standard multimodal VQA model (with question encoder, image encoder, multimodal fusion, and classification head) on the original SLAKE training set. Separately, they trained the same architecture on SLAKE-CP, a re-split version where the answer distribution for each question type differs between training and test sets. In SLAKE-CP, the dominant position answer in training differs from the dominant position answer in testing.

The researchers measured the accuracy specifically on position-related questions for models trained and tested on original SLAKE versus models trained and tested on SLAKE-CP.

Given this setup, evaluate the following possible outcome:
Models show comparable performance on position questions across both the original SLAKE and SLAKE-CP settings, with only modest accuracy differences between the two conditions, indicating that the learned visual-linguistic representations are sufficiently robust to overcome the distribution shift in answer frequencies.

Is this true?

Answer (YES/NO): NO